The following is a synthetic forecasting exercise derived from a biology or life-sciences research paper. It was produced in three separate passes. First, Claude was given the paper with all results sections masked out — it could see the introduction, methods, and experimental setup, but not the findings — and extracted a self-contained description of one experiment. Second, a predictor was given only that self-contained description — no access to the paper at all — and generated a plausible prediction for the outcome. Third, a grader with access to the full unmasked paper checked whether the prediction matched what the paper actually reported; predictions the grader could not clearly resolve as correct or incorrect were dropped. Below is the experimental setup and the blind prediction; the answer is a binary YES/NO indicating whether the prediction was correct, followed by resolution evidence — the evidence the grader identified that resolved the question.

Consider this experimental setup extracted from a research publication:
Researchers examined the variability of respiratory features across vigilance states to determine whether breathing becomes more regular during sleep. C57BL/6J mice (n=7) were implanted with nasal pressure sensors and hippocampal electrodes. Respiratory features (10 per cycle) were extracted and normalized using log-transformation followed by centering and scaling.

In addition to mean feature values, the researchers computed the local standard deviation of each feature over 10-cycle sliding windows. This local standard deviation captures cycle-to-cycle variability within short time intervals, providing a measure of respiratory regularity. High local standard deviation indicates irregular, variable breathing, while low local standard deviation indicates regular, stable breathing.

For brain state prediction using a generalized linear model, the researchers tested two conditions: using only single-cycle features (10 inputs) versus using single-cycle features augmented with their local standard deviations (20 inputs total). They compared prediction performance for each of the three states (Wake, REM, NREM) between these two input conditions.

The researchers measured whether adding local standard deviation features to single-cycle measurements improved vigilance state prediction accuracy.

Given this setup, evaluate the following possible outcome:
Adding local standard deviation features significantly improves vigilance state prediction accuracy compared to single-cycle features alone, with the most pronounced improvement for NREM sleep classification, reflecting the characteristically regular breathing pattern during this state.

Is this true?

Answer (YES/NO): NO